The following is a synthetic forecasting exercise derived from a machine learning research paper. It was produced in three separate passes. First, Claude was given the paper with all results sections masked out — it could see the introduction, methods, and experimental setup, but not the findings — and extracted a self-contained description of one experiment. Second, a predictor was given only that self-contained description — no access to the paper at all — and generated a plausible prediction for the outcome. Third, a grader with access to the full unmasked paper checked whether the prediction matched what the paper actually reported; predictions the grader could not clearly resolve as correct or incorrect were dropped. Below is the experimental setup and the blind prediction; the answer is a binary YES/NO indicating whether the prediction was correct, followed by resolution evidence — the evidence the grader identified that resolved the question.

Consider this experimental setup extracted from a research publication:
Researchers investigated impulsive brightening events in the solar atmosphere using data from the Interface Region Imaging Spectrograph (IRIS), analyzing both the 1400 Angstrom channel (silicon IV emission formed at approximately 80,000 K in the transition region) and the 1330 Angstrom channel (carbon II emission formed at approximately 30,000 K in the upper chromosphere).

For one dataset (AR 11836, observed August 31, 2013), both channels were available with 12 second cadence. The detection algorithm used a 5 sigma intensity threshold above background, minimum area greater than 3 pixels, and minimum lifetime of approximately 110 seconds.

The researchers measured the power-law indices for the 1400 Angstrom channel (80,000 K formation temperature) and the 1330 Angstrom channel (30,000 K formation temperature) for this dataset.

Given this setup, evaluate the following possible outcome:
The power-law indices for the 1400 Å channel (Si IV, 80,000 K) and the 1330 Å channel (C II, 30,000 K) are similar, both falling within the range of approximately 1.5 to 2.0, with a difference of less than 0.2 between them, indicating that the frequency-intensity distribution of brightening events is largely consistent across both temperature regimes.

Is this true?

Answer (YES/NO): YES